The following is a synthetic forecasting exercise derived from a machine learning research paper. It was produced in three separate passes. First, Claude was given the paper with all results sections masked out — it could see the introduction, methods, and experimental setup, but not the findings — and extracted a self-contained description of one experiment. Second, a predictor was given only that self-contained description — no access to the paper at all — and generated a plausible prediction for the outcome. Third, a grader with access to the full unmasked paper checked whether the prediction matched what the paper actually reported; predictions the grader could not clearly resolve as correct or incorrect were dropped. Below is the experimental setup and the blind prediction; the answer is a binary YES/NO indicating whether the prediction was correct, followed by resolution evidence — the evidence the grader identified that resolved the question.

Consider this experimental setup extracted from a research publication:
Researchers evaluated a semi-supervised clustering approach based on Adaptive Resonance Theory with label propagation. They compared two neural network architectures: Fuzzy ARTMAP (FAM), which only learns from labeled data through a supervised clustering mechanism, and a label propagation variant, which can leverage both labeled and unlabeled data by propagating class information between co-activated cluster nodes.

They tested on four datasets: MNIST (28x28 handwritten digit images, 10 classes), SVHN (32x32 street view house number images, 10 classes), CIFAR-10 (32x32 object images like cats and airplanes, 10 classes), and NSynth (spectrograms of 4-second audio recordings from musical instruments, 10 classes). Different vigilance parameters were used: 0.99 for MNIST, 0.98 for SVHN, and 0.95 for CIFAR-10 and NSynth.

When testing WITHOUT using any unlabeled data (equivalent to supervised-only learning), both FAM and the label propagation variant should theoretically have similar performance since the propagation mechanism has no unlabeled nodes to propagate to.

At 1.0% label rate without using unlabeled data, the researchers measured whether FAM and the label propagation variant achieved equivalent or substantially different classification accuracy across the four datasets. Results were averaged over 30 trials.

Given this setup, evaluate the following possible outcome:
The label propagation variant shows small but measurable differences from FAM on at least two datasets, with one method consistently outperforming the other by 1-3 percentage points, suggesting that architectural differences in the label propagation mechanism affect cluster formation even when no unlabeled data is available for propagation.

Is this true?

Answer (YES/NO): NO